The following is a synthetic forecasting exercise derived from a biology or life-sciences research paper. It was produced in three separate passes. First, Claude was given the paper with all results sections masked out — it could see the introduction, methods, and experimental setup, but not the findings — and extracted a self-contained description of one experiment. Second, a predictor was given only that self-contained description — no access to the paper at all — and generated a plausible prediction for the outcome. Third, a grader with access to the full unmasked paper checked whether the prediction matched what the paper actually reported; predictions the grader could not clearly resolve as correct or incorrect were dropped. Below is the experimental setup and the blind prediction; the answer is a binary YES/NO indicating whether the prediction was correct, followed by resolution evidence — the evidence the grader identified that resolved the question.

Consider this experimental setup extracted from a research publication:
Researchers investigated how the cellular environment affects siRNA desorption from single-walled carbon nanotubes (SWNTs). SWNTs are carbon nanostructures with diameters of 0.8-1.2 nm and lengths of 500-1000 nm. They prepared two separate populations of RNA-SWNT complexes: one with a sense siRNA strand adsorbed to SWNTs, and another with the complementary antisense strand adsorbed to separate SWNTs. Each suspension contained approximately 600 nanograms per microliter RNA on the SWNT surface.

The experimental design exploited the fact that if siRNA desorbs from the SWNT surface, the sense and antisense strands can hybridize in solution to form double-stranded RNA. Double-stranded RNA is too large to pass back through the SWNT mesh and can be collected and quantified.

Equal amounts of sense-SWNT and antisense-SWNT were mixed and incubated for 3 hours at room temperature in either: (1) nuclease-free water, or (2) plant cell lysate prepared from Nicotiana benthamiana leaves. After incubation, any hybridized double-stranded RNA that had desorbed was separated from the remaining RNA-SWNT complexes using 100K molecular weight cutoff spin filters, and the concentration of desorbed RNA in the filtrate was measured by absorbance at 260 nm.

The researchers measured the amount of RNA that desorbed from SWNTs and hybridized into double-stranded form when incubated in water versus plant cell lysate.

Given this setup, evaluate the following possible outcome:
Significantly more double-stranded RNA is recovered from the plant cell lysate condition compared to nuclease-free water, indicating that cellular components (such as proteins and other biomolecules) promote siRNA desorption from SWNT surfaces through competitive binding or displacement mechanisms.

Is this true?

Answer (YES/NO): YES